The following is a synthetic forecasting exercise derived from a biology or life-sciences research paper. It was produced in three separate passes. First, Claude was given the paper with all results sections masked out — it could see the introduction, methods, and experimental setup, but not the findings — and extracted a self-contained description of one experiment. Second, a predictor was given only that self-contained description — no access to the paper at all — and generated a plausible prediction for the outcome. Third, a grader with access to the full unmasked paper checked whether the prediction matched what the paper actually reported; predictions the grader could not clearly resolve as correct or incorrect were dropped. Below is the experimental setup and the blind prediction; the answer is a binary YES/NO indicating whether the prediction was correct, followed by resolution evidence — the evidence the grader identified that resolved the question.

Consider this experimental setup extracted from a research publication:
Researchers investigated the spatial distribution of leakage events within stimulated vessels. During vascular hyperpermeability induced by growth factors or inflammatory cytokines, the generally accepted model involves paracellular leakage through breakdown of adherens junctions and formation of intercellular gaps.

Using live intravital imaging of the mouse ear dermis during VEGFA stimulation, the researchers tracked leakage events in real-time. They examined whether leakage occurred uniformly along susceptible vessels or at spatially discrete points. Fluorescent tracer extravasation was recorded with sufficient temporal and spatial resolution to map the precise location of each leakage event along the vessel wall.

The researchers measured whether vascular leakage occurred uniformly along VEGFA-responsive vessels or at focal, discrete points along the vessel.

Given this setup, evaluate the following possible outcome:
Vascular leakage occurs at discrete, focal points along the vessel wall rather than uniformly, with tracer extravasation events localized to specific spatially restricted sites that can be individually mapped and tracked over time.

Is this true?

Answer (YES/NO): YES